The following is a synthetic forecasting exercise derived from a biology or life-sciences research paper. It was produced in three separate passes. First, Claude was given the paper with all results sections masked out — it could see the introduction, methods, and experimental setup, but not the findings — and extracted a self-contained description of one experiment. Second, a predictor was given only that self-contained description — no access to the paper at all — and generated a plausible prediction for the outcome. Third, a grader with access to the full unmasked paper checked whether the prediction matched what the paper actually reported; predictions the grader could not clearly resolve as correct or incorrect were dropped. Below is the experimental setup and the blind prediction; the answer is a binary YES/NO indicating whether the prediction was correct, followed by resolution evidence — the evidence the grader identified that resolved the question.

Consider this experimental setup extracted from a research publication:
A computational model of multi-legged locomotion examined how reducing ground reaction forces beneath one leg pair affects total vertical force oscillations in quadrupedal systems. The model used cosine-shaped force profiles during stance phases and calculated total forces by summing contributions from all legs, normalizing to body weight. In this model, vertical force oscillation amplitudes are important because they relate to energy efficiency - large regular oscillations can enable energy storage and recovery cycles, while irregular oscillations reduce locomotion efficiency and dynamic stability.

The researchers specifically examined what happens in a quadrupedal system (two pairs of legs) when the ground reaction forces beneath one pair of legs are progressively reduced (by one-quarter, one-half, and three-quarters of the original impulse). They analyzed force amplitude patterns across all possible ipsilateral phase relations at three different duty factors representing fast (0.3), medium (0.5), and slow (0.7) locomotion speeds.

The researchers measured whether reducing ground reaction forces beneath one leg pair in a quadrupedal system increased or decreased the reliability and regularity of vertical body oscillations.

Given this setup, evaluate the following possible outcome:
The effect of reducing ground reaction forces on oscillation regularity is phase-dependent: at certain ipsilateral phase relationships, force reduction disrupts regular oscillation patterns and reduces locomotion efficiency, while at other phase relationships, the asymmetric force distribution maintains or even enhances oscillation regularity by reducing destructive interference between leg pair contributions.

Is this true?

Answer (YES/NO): NO